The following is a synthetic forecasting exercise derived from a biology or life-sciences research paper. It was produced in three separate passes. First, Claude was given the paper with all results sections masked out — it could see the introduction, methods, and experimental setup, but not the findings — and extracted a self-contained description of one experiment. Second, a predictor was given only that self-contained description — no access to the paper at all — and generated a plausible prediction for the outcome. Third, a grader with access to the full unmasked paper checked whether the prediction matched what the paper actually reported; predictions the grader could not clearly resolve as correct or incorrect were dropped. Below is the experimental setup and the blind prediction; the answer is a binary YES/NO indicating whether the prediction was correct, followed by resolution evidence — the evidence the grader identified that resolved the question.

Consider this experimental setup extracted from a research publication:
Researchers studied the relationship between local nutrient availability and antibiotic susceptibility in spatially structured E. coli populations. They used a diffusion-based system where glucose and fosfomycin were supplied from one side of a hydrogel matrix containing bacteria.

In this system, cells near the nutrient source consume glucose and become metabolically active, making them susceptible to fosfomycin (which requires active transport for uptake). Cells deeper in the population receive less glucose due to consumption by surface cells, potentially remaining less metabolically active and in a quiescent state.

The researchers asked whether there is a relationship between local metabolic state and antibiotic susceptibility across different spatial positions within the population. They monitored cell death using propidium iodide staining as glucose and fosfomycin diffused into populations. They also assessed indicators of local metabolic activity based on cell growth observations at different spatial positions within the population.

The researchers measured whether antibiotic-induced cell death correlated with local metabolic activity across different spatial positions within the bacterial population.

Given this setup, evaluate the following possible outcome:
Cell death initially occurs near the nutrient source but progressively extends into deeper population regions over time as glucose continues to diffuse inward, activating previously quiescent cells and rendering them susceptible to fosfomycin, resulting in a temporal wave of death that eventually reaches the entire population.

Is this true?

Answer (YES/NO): NO